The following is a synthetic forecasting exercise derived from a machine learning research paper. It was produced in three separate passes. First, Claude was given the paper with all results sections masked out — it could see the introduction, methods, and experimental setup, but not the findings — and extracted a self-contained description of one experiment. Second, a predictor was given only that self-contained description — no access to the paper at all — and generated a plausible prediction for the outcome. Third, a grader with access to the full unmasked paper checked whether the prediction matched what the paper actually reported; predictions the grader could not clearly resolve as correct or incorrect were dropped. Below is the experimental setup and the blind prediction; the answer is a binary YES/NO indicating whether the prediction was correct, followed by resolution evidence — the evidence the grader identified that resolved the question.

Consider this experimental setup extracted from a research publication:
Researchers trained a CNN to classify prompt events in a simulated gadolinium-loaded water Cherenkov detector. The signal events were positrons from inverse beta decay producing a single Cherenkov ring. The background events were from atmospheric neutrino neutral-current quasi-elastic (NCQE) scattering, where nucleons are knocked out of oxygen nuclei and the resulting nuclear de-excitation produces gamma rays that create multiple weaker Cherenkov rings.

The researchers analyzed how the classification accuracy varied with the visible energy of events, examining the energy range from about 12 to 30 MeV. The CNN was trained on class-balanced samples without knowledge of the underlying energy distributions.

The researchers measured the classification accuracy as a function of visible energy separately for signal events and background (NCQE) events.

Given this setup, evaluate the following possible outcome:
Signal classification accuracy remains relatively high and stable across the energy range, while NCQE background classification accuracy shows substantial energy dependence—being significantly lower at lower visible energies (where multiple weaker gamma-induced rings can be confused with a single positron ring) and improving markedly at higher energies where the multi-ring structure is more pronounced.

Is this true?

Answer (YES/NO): NO